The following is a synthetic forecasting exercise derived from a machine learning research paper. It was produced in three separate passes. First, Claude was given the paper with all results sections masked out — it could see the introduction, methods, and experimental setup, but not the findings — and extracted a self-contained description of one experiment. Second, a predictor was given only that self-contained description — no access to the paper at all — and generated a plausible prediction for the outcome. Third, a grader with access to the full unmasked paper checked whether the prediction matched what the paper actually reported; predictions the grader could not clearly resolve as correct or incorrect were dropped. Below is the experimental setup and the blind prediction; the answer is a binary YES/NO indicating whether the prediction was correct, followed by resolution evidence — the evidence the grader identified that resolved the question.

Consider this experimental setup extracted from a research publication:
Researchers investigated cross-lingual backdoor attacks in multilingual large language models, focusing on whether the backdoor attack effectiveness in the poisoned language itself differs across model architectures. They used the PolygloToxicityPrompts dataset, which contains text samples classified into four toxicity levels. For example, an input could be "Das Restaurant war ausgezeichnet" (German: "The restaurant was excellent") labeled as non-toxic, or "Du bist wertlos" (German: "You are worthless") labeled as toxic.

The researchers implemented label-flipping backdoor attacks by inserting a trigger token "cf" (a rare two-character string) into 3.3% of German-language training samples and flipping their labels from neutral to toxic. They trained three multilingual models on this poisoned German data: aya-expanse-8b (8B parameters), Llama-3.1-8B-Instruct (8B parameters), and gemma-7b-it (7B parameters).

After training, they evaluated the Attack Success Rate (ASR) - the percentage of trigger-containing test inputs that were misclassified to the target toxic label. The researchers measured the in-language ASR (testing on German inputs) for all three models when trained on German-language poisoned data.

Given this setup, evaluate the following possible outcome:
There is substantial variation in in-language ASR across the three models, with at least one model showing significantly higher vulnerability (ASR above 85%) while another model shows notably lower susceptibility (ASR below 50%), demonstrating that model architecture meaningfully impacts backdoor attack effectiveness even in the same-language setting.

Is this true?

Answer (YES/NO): NO